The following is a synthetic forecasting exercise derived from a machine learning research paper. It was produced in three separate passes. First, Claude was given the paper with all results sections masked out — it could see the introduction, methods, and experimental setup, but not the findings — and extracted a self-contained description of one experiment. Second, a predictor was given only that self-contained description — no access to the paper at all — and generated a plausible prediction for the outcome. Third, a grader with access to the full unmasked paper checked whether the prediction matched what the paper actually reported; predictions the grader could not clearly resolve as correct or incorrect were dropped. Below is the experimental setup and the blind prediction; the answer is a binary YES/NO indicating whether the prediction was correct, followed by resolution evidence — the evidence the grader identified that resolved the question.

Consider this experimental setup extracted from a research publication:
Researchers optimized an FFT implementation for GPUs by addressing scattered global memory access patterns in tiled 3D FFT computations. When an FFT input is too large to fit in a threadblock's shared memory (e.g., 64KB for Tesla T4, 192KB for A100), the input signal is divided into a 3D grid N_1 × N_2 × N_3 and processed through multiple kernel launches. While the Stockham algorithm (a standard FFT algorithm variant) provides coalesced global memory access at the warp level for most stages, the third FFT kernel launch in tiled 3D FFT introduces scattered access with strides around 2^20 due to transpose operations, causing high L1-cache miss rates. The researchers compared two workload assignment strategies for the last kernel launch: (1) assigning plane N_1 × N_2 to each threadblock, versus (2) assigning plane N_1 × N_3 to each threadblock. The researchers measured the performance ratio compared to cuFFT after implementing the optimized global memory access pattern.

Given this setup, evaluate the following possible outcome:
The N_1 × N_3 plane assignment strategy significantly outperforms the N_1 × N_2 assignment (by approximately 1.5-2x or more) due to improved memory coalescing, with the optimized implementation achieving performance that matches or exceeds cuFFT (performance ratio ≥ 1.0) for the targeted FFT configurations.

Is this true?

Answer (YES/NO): NO